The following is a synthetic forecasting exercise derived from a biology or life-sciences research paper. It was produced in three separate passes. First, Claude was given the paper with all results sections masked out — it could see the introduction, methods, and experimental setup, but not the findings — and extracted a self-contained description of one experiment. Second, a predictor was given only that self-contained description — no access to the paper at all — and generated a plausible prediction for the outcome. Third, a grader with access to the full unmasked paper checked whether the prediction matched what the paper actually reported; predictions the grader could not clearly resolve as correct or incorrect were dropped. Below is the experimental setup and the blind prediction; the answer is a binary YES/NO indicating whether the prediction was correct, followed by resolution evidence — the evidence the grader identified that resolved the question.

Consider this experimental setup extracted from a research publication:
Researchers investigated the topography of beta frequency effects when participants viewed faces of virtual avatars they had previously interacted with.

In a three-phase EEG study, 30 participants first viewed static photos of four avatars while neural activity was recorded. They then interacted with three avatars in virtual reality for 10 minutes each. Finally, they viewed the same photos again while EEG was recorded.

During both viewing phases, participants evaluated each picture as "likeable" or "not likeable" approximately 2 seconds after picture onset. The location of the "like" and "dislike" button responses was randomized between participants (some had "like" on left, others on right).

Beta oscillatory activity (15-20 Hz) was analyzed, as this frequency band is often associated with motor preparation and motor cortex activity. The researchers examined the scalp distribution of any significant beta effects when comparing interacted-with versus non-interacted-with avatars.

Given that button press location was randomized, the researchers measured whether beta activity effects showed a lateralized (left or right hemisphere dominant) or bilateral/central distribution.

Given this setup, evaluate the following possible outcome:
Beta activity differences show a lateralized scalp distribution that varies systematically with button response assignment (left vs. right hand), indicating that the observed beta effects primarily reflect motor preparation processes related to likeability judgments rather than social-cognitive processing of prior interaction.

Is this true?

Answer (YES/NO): NO